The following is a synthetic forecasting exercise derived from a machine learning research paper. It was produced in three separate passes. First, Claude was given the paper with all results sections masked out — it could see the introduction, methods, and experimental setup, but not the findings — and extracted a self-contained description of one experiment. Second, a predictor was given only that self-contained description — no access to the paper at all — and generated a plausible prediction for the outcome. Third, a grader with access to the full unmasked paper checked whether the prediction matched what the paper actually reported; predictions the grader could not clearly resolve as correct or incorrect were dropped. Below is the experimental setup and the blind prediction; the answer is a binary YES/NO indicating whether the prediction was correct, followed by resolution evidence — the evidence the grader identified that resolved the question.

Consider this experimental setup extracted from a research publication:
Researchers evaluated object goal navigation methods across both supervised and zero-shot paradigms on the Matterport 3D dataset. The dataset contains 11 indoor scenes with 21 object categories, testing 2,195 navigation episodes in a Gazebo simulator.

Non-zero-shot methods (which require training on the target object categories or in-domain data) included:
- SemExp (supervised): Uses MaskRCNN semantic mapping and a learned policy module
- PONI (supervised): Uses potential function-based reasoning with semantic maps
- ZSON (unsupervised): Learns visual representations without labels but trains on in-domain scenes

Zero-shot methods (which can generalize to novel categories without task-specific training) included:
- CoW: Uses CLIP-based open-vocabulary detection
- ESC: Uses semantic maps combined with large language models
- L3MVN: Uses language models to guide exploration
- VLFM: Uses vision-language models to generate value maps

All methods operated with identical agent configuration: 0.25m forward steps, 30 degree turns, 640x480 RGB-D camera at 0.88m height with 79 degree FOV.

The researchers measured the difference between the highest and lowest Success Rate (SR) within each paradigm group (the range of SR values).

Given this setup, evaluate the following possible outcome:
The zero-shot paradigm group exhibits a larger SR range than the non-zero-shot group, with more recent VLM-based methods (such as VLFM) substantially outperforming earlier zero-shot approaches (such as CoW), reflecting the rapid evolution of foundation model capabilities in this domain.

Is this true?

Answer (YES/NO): YES